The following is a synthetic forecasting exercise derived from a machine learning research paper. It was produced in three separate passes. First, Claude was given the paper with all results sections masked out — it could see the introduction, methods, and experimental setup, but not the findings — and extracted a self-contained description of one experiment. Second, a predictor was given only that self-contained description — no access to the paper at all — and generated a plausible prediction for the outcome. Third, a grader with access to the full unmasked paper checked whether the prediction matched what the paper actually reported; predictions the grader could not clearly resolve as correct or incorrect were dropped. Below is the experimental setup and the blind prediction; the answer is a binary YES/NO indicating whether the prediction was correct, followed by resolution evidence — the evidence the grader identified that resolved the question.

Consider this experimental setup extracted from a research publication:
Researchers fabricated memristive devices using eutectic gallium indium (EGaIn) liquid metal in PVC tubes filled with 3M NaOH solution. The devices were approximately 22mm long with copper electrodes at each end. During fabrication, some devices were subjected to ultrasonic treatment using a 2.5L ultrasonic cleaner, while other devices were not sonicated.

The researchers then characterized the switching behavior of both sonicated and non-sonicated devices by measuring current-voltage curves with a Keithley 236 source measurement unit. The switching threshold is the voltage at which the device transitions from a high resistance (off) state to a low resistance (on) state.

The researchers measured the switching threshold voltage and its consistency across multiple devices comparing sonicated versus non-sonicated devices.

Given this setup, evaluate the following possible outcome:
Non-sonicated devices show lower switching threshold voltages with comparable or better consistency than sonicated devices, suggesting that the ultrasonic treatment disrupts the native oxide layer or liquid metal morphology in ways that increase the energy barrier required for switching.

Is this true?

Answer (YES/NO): NO